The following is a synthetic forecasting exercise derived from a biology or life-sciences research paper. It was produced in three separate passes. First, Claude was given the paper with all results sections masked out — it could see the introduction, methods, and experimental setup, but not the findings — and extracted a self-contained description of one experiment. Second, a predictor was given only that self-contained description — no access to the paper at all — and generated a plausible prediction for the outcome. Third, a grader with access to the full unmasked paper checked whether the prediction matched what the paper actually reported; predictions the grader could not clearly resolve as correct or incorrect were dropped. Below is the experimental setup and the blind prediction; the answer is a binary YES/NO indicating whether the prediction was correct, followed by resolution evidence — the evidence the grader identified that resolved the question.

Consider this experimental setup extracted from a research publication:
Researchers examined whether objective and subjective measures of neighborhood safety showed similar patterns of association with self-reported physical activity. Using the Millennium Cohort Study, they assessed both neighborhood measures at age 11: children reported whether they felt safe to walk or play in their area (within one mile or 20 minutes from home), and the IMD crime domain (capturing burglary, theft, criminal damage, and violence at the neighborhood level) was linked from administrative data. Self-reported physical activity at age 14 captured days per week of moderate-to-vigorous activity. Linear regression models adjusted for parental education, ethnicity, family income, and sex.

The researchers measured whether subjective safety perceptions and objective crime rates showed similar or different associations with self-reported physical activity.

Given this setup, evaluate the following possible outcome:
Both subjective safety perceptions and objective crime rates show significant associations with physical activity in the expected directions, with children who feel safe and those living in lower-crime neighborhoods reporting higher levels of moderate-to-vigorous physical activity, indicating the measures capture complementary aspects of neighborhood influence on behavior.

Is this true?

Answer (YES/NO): YES